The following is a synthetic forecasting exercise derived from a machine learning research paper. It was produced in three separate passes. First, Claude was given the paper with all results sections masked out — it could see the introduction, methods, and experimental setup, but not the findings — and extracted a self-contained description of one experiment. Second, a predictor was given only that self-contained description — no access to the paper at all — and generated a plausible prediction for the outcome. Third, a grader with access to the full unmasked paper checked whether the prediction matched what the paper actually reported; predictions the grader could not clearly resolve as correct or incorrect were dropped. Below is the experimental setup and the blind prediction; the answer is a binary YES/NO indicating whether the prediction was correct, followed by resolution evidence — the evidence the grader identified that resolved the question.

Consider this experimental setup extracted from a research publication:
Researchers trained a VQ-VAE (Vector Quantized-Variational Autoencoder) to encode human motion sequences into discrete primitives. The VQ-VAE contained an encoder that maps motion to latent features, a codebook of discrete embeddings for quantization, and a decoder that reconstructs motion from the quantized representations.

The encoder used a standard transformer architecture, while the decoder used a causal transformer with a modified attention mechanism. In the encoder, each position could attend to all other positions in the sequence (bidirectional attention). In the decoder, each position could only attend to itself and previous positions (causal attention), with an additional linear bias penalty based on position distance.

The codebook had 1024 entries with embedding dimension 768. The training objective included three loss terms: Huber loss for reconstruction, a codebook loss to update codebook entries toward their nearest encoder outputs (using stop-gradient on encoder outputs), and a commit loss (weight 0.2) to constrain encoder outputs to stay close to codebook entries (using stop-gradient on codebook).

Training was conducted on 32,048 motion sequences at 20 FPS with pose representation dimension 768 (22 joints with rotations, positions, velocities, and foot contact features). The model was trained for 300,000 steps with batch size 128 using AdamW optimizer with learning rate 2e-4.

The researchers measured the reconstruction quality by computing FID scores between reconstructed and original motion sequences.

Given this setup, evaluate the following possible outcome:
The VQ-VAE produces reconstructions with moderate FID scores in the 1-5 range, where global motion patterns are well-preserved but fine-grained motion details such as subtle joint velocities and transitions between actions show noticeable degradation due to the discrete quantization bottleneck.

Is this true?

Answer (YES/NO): NO